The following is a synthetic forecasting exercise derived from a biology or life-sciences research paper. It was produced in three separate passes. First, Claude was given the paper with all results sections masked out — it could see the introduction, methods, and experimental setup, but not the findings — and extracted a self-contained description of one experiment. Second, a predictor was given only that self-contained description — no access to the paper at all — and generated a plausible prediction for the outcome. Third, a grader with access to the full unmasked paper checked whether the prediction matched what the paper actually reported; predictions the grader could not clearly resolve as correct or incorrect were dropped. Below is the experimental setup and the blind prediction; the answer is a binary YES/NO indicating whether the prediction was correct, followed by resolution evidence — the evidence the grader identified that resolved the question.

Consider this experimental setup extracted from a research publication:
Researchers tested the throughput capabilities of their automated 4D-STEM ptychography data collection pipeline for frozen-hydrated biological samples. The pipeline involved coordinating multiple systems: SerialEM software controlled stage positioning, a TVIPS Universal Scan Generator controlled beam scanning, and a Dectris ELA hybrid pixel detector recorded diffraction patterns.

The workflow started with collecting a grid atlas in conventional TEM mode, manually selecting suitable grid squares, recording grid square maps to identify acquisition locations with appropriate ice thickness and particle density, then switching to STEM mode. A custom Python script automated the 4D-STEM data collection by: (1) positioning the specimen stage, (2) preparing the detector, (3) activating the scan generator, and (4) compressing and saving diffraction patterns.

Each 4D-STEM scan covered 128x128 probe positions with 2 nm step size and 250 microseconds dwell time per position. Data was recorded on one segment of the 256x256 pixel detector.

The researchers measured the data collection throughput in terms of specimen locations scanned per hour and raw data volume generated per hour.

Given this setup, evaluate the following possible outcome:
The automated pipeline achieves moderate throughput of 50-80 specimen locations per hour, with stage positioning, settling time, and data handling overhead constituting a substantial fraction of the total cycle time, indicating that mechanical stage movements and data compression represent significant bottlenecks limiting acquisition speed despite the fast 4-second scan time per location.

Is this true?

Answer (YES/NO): NO